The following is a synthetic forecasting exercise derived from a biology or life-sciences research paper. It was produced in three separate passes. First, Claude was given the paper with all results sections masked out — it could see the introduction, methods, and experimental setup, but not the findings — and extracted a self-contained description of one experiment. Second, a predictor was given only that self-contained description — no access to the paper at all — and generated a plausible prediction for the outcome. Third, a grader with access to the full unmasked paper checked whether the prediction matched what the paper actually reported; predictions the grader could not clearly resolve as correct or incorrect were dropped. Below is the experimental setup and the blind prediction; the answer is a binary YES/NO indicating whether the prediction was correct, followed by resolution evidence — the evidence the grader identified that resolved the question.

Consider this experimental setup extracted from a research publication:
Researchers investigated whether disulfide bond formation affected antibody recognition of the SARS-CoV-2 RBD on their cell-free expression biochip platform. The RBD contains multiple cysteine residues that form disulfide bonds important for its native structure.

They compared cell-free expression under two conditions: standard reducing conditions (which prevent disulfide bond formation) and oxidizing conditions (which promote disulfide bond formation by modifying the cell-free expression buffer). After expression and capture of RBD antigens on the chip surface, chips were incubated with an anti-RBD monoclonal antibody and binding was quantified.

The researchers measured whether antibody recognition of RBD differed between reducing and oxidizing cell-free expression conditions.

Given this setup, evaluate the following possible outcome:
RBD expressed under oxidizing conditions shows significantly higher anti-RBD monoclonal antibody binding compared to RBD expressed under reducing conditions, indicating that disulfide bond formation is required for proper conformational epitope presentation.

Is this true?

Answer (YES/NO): NO